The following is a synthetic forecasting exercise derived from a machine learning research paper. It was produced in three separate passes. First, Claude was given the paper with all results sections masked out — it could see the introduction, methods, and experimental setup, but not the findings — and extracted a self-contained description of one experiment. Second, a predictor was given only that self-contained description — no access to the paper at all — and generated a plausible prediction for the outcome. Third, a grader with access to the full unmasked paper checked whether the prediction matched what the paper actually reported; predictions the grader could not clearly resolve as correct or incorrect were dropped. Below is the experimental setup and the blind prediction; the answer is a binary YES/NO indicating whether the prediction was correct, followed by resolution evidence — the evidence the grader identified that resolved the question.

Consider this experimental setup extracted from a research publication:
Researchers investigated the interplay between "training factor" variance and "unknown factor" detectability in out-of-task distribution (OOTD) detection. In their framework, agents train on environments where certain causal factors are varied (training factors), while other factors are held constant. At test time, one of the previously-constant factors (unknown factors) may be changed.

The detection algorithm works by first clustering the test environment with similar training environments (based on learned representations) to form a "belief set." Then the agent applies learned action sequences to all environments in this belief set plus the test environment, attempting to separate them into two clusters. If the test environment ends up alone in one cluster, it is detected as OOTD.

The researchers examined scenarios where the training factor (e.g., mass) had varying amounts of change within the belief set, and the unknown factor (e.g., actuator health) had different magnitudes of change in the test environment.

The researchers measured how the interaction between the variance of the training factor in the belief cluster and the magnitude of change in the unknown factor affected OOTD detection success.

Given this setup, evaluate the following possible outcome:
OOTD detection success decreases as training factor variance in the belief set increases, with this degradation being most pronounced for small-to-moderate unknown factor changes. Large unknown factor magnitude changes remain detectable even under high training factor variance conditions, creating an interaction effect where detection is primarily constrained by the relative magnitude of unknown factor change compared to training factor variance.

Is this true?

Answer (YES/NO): YES